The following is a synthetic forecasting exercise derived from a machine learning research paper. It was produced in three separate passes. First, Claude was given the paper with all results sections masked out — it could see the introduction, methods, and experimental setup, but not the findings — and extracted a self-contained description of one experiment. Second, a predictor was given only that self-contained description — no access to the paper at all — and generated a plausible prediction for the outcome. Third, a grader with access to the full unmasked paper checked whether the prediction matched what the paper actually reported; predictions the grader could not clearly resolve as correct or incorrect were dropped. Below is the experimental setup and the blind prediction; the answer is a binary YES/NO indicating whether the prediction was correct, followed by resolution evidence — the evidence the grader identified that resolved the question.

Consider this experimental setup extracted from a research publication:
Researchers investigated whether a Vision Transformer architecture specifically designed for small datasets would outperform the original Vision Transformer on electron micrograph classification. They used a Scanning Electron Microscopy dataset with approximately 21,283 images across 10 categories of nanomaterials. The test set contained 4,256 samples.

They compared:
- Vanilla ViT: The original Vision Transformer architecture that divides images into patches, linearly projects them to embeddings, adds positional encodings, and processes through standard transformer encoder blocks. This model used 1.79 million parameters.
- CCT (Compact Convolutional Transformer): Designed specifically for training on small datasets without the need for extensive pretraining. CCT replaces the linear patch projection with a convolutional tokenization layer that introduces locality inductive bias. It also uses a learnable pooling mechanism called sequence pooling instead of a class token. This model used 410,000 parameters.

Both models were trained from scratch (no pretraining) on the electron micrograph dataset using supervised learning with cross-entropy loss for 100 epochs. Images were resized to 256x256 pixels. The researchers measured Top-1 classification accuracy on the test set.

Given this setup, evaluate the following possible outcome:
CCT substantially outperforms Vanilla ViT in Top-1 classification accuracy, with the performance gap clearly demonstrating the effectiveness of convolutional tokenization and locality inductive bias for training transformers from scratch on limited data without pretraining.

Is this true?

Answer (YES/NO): NO